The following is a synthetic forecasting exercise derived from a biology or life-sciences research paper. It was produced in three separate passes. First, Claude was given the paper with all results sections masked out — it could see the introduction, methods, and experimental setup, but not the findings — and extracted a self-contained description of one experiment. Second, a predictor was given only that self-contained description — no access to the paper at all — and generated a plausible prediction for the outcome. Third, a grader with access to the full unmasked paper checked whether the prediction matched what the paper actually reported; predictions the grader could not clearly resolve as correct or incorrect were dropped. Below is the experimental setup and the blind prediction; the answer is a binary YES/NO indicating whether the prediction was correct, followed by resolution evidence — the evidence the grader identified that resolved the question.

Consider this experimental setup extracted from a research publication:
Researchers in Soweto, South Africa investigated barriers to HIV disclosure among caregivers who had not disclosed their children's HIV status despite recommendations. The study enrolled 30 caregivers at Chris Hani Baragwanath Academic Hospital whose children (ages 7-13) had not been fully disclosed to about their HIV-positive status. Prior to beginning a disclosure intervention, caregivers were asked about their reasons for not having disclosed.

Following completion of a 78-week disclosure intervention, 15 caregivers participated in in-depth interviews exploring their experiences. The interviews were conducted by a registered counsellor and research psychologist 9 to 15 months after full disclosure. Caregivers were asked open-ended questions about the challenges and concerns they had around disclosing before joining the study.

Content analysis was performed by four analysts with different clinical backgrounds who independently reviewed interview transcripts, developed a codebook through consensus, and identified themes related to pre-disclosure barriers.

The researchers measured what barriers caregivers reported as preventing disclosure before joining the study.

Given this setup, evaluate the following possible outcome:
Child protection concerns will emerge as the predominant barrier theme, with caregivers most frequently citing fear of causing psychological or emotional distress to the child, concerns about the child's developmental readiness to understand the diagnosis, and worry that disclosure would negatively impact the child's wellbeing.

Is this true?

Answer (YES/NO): NO